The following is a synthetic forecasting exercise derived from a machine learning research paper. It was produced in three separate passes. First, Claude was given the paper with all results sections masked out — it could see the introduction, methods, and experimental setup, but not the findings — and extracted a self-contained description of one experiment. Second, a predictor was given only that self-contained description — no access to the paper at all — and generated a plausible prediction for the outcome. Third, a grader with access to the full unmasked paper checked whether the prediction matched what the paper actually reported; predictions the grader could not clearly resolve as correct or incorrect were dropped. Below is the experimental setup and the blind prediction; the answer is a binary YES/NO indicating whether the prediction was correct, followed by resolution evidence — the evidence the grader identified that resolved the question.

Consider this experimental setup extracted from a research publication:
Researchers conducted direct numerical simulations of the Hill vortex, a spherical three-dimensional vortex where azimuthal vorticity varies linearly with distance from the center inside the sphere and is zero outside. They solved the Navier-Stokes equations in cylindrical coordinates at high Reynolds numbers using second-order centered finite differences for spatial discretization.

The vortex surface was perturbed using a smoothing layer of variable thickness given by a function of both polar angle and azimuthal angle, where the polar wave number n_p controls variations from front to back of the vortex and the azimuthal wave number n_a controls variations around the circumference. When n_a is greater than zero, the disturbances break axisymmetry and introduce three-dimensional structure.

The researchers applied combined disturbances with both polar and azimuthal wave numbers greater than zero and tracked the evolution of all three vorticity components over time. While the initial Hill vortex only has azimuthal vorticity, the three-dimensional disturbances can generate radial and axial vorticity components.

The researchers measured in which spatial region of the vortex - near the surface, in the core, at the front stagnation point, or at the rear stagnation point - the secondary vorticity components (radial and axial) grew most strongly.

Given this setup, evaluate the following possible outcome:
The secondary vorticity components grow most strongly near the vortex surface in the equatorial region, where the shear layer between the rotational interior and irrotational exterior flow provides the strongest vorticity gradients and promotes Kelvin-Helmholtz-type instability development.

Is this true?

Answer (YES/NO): NO